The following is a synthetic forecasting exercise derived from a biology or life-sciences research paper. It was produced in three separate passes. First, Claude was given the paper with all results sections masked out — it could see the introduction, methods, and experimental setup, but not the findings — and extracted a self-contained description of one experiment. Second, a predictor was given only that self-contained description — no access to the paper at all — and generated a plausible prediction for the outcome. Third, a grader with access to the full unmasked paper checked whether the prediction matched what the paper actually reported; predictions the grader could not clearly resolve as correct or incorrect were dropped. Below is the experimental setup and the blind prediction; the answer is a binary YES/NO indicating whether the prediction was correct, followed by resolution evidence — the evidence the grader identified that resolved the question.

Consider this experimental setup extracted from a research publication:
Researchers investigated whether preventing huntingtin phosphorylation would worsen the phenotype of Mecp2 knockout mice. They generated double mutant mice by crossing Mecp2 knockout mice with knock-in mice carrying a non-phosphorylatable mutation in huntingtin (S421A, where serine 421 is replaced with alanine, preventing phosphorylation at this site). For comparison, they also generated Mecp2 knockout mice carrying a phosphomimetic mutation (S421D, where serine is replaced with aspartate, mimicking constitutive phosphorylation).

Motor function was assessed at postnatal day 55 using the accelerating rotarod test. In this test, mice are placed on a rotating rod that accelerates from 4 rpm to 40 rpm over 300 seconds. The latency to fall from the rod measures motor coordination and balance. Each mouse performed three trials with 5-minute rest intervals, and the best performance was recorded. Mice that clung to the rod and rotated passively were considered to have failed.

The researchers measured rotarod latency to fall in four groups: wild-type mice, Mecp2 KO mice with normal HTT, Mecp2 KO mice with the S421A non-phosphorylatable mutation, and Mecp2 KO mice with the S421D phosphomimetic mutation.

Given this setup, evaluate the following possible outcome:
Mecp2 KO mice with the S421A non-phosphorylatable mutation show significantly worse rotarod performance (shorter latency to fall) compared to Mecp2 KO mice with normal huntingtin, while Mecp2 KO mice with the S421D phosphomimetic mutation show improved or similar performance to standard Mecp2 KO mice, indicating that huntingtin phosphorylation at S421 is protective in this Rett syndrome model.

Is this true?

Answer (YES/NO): YES